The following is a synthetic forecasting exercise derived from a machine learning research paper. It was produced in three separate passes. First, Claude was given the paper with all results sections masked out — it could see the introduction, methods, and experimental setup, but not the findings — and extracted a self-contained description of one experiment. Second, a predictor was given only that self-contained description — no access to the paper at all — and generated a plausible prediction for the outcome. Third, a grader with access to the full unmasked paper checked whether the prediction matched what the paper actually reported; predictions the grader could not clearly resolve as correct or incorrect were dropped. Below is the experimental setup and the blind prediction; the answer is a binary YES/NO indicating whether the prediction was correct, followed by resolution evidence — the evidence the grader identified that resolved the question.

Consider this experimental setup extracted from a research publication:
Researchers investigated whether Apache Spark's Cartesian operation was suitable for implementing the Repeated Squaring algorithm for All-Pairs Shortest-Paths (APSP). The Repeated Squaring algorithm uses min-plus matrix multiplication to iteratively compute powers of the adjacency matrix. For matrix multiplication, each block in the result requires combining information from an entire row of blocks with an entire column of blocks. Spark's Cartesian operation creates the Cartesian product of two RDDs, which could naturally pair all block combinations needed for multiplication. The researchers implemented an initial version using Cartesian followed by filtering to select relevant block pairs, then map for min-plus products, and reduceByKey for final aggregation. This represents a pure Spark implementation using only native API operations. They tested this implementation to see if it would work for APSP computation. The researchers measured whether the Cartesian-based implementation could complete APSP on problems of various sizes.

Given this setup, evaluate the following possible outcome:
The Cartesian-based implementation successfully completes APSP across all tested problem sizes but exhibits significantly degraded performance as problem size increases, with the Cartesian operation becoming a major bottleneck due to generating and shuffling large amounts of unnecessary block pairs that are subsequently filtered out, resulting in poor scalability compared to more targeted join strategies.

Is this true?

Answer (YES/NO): NO